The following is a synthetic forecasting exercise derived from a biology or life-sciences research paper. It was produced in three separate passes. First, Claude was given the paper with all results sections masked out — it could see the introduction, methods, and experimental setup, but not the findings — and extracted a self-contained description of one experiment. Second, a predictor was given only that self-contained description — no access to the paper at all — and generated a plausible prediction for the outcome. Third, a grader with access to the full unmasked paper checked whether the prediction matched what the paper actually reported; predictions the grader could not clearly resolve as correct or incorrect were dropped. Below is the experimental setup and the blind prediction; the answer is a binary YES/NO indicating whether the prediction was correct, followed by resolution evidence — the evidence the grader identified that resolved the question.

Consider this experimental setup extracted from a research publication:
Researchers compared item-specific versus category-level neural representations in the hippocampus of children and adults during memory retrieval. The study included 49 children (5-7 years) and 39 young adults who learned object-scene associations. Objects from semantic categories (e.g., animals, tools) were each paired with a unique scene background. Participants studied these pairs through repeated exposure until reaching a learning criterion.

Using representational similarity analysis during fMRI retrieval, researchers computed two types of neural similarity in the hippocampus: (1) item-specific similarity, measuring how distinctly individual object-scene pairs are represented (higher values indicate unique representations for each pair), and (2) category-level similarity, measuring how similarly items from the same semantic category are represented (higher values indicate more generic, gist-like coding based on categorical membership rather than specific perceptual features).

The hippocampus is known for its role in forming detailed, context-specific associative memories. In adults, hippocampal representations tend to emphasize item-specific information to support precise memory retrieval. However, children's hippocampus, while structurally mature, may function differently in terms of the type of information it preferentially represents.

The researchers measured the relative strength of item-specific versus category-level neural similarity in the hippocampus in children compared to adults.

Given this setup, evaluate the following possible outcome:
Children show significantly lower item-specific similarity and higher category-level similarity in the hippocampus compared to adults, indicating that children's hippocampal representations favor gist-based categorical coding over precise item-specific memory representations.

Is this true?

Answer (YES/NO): NO